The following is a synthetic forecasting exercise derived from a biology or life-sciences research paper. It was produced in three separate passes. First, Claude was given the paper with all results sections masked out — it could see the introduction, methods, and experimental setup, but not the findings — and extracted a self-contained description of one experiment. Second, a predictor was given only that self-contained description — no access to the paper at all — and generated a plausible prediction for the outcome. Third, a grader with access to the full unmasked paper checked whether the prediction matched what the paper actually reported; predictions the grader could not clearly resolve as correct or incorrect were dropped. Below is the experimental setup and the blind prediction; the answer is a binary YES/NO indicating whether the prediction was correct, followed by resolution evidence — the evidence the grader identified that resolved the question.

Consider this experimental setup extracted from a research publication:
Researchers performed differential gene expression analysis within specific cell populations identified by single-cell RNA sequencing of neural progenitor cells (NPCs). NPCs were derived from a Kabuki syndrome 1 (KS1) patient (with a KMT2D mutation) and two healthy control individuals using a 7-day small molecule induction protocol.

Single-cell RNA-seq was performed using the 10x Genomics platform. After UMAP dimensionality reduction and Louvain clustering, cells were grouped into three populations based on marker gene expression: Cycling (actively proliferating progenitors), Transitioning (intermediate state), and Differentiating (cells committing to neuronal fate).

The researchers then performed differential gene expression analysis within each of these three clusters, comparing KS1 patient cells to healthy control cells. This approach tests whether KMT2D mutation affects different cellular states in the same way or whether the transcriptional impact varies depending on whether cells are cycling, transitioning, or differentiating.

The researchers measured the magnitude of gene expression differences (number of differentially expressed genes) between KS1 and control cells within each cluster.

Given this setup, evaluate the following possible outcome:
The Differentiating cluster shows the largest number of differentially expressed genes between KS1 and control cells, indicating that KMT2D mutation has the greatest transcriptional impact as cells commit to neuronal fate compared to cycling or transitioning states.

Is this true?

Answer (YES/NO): NO